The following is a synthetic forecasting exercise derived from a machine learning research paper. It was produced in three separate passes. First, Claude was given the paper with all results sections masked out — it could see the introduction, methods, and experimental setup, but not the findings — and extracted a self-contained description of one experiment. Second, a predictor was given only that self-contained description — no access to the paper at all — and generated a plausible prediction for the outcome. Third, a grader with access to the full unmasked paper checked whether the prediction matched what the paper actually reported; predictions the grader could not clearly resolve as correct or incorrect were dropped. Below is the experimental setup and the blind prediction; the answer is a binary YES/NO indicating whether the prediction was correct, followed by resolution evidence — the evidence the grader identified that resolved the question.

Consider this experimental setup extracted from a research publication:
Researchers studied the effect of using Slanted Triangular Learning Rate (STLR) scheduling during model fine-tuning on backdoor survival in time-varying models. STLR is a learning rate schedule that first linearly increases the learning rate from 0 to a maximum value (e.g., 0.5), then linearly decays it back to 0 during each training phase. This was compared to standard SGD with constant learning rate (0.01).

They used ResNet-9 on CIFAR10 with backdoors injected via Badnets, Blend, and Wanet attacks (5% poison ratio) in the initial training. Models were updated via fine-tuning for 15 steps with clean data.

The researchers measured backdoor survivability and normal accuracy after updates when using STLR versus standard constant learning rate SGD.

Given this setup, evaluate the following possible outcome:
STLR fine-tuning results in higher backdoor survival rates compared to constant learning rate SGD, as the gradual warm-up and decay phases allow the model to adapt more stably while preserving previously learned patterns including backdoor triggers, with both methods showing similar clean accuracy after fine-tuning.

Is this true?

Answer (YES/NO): NO